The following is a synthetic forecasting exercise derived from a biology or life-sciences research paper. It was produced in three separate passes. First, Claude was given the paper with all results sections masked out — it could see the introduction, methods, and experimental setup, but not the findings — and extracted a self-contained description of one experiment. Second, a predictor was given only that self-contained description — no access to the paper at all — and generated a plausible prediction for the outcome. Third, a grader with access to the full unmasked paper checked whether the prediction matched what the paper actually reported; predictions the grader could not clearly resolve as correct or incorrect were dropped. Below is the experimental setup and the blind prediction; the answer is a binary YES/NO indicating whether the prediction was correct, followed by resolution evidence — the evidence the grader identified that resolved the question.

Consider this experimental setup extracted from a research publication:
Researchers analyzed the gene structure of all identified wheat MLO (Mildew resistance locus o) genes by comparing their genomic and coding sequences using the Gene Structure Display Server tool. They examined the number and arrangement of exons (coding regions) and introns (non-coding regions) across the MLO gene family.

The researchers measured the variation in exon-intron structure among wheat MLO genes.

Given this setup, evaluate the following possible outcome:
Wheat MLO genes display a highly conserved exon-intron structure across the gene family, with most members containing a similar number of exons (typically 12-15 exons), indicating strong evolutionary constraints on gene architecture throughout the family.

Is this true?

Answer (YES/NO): NO